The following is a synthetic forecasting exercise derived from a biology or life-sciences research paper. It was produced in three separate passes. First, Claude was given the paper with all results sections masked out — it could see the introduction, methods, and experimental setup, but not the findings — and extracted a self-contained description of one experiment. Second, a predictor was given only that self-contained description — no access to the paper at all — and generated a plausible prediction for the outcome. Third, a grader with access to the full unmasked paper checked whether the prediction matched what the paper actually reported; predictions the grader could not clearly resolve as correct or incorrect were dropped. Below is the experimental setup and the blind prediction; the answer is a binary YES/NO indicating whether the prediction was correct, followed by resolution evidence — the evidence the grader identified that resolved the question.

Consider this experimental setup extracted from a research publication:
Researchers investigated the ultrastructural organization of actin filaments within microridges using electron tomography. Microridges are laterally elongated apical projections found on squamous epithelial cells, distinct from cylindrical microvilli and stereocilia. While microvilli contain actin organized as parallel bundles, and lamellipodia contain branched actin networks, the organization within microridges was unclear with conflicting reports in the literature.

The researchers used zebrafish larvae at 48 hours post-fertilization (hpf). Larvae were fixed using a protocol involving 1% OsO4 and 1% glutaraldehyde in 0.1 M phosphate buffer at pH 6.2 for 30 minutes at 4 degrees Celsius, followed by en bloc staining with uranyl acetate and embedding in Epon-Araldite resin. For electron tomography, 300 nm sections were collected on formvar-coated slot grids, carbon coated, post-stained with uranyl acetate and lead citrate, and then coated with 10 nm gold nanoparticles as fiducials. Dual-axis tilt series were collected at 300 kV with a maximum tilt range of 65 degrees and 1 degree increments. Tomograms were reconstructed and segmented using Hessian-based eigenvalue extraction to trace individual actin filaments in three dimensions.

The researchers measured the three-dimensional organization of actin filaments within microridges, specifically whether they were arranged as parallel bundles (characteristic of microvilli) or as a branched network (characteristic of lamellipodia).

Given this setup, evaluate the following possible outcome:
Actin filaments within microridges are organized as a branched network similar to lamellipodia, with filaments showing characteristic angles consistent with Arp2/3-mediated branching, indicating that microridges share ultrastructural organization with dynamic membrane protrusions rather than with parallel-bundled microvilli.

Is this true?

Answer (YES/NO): YES